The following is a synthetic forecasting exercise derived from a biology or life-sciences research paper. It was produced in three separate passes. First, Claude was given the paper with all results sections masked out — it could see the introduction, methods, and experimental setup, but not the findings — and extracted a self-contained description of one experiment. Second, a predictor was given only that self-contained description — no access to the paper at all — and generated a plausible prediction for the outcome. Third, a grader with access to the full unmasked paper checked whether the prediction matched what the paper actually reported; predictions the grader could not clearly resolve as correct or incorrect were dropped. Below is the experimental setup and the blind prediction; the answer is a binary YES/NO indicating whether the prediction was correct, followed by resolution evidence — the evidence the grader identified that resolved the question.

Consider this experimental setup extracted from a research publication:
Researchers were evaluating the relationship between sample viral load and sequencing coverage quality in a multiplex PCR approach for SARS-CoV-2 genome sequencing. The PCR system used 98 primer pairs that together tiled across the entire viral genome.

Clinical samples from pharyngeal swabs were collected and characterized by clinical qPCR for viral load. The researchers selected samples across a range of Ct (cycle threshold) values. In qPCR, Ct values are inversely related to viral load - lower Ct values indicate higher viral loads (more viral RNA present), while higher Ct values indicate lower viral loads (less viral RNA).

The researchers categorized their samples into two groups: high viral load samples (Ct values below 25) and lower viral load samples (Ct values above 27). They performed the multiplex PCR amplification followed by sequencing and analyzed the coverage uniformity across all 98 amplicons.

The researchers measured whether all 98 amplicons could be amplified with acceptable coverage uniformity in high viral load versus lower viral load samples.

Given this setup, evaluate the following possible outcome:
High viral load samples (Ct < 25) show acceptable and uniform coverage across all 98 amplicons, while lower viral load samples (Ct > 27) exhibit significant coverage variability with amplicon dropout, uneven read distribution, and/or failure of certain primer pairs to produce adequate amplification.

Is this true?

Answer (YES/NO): YES